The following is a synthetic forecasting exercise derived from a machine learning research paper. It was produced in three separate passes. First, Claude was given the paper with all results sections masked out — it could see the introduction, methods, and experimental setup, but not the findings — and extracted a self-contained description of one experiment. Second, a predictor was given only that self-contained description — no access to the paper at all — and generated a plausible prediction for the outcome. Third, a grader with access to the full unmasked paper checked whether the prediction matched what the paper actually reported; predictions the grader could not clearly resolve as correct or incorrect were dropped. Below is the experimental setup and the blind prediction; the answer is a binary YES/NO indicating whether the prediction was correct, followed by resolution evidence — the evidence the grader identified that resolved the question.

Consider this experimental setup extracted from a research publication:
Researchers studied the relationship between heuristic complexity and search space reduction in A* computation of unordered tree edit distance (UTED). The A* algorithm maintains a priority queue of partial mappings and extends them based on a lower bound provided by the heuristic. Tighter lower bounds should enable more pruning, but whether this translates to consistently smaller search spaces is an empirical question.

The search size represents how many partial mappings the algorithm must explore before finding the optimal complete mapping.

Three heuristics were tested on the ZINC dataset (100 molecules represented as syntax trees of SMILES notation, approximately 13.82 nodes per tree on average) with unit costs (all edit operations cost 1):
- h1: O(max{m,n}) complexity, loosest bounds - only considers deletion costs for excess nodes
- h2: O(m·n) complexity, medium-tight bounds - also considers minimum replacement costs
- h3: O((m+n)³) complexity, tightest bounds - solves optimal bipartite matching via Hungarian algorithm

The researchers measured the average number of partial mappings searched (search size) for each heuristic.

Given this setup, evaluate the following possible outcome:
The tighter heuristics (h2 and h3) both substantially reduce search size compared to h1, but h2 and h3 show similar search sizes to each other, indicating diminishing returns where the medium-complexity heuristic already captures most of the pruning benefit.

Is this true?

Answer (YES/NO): NO